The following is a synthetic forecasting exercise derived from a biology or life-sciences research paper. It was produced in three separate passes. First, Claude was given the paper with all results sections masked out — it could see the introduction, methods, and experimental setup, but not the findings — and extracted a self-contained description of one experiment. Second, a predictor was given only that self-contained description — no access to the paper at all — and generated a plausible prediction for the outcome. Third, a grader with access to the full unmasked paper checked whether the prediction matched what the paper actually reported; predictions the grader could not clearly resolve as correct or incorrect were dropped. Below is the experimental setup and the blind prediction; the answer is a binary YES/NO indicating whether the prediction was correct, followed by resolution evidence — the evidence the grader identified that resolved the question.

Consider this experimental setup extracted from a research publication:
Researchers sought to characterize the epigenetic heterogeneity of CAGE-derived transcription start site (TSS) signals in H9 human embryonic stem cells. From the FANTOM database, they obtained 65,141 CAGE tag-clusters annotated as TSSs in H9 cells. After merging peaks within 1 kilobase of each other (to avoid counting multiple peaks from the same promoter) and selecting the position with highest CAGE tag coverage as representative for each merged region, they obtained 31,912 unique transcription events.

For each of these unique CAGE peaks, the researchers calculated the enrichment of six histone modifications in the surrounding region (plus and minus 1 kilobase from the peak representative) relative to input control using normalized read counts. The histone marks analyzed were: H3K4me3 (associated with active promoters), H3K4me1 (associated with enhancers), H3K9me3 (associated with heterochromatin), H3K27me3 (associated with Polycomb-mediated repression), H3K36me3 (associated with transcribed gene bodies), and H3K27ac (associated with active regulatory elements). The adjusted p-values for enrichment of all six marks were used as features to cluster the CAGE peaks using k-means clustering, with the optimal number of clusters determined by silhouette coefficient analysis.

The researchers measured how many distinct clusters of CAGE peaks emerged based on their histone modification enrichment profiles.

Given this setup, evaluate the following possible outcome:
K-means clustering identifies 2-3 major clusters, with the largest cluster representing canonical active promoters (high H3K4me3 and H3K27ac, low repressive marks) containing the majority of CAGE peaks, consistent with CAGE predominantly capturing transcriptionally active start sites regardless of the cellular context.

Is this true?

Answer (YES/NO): NO